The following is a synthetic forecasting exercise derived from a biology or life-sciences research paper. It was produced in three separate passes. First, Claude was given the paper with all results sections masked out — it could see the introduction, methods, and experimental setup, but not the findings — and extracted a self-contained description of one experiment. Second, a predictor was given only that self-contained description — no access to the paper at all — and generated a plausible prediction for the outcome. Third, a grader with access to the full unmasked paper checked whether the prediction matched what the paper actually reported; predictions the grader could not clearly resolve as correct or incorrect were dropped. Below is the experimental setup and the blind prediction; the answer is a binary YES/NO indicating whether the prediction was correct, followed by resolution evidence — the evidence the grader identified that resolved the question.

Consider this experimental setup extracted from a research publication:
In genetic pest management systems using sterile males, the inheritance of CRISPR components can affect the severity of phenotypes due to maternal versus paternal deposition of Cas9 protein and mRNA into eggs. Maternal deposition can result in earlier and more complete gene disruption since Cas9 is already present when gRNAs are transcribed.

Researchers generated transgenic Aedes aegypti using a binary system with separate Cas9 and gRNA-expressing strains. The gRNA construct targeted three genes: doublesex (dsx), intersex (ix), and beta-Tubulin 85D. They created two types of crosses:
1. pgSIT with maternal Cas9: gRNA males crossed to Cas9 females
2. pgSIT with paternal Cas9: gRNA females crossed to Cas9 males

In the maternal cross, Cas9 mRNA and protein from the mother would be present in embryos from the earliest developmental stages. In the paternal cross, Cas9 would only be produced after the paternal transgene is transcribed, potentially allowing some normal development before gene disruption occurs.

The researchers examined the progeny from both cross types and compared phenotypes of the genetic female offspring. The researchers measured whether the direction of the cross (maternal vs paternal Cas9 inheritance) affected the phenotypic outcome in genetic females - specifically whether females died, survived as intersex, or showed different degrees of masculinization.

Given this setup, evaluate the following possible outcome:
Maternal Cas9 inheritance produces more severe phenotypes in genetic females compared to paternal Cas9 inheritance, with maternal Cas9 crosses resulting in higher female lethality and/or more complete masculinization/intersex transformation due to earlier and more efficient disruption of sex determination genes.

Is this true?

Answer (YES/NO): NO